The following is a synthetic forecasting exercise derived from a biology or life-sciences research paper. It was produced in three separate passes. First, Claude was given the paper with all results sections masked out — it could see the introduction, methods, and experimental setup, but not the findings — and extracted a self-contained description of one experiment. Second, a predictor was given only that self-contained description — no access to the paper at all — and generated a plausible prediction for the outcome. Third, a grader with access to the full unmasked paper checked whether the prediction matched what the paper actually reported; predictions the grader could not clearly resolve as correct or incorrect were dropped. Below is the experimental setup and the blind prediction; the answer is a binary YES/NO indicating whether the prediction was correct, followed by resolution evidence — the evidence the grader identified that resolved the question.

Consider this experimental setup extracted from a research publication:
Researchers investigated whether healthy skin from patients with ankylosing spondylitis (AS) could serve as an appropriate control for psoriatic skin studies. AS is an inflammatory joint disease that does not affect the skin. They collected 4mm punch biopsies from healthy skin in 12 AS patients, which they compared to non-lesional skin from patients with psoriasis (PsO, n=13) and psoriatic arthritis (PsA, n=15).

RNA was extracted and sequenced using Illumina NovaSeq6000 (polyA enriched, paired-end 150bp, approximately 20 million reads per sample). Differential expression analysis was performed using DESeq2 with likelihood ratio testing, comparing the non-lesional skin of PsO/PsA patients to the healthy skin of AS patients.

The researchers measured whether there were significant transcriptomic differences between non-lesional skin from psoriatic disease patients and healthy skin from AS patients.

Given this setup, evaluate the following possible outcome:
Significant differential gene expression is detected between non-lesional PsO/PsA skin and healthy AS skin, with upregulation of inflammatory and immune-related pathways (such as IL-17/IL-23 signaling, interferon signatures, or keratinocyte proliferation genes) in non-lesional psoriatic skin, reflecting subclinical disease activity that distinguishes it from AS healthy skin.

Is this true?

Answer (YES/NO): NO